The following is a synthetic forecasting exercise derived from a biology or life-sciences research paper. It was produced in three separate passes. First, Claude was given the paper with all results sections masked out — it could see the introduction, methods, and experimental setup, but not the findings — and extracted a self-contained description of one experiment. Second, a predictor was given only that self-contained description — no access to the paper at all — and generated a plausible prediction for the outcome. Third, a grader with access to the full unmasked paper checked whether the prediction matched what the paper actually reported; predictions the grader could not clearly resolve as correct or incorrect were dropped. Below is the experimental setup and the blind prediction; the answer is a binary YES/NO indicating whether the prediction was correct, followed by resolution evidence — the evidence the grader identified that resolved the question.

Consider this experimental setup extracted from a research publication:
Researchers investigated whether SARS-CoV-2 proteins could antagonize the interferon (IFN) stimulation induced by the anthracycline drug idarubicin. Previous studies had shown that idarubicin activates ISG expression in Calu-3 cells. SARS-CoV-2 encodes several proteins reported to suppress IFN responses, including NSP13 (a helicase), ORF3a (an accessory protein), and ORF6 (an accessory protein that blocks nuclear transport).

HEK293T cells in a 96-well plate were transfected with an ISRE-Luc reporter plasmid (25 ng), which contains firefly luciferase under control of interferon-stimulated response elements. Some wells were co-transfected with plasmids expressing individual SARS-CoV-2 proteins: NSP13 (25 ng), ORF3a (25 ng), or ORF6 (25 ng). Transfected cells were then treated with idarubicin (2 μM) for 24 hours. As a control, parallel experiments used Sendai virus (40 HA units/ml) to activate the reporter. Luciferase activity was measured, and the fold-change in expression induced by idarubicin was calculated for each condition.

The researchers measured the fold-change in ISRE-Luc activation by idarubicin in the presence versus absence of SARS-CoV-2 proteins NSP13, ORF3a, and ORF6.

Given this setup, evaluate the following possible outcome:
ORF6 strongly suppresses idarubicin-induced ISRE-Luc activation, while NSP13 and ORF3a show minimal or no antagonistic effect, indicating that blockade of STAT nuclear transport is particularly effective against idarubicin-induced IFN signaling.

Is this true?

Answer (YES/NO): NO